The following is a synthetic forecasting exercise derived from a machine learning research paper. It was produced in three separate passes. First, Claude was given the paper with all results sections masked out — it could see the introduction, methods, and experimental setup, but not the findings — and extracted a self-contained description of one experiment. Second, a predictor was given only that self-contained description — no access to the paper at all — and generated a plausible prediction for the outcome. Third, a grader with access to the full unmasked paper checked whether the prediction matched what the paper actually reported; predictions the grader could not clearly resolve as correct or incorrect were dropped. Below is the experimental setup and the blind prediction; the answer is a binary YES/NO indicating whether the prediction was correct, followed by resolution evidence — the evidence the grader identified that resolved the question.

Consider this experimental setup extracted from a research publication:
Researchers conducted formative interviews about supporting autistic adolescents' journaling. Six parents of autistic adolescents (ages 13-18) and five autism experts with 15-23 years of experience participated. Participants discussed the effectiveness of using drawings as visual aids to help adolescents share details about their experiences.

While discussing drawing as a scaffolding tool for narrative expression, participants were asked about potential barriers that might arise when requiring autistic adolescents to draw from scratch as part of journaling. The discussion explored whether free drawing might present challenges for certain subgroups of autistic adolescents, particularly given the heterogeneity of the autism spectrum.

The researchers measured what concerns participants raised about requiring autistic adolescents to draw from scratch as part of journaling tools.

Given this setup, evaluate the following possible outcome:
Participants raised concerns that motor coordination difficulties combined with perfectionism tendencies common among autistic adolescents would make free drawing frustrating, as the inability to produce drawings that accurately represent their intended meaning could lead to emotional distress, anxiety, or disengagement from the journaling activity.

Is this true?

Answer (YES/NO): NO